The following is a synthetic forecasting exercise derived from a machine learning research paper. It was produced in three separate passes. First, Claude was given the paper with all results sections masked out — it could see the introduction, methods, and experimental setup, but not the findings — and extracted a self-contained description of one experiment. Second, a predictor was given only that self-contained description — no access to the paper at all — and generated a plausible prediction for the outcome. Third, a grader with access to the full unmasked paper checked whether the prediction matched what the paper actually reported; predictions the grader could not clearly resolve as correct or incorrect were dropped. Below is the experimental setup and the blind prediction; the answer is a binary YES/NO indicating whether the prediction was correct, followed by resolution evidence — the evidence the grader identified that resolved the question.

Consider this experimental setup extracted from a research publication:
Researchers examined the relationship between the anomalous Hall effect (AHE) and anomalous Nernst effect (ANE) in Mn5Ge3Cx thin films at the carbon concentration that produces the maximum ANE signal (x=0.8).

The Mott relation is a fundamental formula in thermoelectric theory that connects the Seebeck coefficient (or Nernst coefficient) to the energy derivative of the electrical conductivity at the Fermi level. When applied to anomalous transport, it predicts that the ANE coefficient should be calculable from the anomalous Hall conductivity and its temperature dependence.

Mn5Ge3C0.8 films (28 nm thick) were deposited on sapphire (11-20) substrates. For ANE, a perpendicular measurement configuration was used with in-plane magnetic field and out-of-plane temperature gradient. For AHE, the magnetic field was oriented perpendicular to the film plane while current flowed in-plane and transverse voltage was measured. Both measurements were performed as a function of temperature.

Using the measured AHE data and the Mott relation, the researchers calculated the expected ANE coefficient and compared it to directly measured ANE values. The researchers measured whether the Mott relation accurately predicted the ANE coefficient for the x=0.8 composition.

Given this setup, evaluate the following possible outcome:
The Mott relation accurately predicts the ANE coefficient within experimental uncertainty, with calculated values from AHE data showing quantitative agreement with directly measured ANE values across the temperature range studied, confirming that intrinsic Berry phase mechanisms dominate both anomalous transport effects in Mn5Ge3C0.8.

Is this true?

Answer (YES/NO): NO